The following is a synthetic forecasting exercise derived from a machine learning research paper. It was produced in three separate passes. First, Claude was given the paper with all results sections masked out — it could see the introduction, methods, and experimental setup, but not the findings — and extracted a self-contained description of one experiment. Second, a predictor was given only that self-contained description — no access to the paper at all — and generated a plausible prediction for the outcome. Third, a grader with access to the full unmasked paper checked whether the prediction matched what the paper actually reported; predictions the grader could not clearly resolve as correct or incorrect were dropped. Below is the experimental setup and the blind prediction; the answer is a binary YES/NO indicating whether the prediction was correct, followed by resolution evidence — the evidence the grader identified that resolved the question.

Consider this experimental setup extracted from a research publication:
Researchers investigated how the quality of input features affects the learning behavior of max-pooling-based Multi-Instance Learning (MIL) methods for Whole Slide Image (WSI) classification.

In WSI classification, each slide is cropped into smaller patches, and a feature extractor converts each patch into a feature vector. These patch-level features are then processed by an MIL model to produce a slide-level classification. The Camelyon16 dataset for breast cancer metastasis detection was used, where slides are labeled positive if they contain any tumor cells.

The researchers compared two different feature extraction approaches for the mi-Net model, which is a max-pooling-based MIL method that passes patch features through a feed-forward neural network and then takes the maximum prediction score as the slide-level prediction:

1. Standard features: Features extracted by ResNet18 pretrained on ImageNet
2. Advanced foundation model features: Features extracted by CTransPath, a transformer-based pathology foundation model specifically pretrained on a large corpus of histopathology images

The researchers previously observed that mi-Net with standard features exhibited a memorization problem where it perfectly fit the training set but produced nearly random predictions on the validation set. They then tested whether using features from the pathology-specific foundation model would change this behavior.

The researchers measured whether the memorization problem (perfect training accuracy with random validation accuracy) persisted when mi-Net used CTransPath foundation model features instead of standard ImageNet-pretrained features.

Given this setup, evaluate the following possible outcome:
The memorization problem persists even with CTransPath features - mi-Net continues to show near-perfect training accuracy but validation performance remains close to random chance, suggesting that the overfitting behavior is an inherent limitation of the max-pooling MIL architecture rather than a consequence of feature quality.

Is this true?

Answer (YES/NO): NO